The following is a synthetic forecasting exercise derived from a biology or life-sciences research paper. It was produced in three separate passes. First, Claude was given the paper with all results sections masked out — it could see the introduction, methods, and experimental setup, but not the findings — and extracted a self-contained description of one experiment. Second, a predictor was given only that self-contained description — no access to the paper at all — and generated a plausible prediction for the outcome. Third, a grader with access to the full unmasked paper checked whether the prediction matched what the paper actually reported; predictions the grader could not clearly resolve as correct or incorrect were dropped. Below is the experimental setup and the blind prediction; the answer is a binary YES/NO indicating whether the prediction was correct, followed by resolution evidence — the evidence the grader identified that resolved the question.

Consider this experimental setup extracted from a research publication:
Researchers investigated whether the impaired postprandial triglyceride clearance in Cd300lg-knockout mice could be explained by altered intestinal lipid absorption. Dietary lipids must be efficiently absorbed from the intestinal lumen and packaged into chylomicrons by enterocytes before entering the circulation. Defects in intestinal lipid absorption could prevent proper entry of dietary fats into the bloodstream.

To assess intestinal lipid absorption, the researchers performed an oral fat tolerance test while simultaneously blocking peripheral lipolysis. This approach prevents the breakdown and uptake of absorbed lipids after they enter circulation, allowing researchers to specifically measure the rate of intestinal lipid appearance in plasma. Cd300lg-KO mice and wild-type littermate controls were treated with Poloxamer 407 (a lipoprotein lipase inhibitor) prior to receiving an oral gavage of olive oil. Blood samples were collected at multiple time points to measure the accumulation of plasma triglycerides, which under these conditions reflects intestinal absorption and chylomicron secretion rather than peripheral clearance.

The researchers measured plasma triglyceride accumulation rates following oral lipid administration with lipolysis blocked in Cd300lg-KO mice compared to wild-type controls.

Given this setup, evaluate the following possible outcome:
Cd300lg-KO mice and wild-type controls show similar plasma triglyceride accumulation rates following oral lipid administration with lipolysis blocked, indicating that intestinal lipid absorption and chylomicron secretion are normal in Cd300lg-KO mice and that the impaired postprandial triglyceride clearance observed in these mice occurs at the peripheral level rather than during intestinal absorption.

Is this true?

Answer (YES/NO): YES